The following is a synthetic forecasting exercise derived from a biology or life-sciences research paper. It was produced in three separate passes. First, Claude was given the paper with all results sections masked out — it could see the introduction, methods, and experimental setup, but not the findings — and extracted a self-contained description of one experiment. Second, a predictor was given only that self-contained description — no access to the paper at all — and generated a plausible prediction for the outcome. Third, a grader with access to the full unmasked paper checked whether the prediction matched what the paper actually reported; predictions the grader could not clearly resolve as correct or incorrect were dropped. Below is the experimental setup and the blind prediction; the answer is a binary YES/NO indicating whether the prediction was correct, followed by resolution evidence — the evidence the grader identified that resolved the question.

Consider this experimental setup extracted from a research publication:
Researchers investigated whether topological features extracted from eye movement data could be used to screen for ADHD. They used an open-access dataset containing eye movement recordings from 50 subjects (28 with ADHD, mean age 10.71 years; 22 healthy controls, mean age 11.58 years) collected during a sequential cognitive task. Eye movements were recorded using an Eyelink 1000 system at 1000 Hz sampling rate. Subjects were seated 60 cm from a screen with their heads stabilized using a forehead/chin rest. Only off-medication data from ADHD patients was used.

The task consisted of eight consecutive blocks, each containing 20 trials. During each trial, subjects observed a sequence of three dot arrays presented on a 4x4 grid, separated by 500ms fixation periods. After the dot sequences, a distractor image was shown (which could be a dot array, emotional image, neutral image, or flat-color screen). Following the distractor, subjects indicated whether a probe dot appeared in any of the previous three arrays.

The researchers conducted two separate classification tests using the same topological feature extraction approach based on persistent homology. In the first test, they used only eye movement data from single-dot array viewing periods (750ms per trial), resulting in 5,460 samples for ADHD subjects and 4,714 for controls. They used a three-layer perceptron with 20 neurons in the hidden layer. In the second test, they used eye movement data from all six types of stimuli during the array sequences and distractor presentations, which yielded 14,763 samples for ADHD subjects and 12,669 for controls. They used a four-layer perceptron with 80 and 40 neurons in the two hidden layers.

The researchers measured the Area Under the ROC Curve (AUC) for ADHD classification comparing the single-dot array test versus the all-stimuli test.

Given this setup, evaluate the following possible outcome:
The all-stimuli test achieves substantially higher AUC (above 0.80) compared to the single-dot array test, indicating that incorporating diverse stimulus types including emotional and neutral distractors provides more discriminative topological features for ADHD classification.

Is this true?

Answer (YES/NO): NO